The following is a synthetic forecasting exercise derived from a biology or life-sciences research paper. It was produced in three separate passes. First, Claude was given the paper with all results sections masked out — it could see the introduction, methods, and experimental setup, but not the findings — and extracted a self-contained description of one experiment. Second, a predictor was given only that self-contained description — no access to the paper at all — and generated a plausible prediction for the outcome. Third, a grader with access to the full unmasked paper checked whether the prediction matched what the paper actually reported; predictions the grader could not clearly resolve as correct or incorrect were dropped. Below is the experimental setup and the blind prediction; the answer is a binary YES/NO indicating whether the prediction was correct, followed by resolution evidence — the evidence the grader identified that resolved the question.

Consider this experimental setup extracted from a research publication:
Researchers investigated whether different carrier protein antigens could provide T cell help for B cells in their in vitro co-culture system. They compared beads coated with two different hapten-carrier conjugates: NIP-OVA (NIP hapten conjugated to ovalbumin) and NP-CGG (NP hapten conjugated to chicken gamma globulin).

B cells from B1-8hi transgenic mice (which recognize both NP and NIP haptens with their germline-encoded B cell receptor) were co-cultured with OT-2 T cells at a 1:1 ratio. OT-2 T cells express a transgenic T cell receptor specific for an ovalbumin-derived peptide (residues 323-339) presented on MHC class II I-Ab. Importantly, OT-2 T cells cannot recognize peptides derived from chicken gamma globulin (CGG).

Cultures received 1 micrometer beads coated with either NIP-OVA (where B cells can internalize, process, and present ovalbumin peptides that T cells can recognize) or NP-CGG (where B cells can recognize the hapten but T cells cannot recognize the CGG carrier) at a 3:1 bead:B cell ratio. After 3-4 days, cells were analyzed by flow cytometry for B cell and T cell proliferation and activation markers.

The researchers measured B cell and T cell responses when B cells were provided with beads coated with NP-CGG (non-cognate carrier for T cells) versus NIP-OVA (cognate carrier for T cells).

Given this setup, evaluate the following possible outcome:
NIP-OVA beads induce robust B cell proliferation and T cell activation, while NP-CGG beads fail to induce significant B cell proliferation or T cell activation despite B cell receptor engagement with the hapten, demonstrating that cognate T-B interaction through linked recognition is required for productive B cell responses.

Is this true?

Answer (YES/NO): YES